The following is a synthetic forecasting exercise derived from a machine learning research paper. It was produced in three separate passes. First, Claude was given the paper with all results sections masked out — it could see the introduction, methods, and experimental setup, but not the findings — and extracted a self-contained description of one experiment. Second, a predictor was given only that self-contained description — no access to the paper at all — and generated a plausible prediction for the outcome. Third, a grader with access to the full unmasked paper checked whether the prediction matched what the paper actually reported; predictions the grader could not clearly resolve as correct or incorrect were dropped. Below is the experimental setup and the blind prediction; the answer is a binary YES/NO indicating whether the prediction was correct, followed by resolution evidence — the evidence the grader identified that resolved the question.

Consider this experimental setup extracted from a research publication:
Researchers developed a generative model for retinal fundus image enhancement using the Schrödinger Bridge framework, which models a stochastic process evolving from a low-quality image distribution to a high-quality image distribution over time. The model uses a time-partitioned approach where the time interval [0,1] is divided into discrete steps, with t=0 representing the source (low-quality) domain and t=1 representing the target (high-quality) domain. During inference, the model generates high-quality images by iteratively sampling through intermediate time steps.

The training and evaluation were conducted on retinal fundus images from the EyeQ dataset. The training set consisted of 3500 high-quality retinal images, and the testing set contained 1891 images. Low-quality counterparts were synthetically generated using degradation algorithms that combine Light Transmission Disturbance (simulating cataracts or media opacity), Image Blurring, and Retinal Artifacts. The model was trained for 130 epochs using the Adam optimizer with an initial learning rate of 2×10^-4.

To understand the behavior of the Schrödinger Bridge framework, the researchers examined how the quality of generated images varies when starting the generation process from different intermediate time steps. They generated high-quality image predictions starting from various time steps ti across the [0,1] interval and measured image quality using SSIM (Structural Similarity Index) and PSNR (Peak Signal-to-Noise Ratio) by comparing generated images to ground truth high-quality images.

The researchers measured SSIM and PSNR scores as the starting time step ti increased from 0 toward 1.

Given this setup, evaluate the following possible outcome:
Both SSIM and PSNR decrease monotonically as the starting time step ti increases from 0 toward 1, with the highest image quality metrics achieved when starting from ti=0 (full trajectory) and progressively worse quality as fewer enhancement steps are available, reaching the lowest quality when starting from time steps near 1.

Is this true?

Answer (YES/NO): YES